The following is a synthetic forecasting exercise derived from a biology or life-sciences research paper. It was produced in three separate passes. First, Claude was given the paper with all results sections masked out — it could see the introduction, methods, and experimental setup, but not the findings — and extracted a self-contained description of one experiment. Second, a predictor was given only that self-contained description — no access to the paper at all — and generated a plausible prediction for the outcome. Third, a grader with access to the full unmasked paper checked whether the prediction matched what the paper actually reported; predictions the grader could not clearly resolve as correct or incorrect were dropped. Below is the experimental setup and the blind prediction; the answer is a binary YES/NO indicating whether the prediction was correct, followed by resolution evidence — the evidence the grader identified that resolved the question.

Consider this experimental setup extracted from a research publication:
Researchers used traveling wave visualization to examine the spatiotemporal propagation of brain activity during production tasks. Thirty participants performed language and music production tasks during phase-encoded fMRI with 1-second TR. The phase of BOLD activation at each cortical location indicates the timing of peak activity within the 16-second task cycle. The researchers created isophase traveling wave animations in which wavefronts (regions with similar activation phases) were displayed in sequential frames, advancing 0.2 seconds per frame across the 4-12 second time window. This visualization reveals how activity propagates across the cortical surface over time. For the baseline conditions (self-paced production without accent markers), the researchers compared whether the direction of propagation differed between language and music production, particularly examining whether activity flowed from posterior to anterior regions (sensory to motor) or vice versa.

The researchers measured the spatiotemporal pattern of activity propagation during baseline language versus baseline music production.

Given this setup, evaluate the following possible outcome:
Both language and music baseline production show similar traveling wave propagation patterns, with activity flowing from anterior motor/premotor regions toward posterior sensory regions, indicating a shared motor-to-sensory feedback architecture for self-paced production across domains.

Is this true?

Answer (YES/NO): NO